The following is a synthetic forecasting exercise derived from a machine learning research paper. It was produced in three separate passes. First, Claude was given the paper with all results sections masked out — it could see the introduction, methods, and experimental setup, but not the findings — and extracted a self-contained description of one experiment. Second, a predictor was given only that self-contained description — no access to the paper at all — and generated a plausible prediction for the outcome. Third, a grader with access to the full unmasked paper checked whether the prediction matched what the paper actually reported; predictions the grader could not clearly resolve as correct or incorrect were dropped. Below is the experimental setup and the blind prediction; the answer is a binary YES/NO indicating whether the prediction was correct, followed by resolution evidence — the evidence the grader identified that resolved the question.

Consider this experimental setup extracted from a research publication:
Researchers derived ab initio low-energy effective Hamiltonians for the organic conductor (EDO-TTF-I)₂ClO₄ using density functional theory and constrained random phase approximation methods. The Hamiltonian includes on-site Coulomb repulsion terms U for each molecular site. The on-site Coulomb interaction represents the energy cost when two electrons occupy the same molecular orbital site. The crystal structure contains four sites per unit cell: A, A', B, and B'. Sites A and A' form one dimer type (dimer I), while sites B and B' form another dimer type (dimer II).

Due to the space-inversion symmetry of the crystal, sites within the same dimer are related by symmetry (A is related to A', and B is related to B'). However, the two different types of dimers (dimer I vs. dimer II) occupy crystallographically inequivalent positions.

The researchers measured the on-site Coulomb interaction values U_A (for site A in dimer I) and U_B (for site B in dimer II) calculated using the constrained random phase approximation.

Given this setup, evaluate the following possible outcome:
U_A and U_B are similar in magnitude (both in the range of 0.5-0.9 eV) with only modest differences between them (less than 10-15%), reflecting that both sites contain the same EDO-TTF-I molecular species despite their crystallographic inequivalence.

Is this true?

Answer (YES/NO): NO